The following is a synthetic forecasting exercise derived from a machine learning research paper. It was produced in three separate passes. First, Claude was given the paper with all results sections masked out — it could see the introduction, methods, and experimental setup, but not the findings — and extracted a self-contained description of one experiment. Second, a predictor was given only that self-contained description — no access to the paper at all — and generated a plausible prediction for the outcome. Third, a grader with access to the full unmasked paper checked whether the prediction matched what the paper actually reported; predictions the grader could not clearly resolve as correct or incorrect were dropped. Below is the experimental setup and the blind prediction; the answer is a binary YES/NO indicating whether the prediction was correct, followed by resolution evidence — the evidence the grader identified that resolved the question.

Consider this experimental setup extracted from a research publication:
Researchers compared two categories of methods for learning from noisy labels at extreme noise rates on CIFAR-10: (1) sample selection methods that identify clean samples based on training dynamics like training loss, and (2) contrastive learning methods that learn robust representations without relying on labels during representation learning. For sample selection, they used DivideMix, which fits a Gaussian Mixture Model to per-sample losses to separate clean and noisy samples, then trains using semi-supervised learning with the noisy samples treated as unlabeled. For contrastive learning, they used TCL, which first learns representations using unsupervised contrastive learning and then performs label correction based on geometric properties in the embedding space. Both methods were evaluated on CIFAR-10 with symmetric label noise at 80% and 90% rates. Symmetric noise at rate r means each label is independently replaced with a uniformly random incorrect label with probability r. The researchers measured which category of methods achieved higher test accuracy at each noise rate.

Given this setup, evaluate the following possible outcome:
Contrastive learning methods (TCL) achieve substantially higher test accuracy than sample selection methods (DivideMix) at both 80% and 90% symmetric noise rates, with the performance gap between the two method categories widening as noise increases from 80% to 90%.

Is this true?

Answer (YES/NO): NO